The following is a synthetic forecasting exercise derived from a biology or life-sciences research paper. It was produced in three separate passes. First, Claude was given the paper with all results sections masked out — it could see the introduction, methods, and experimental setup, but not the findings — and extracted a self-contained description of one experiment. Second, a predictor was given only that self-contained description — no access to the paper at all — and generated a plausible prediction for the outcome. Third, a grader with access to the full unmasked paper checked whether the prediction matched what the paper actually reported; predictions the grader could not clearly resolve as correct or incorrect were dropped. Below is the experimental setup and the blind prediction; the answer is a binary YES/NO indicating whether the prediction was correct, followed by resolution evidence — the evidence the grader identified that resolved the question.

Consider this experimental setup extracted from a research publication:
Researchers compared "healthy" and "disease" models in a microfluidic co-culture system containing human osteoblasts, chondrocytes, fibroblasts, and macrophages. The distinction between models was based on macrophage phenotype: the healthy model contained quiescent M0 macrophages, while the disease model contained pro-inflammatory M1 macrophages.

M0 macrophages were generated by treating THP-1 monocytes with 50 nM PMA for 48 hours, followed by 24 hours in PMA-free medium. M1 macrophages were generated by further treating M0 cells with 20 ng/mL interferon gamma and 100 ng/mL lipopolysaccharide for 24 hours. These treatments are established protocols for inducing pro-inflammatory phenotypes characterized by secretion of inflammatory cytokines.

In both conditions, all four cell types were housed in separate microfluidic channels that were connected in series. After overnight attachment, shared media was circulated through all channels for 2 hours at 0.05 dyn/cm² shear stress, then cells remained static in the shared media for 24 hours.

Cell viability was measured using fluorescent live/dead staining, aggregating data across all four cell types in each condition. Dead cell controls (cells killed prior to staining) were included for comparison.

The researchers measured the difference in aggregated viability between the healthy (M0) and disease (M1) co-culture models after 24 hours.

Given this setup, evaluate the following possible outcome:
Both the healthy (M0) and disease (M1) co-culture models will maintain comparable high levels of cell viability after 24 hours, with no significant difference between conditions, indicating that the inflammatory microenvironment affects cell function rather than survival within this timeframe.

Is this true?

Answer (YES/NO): YES